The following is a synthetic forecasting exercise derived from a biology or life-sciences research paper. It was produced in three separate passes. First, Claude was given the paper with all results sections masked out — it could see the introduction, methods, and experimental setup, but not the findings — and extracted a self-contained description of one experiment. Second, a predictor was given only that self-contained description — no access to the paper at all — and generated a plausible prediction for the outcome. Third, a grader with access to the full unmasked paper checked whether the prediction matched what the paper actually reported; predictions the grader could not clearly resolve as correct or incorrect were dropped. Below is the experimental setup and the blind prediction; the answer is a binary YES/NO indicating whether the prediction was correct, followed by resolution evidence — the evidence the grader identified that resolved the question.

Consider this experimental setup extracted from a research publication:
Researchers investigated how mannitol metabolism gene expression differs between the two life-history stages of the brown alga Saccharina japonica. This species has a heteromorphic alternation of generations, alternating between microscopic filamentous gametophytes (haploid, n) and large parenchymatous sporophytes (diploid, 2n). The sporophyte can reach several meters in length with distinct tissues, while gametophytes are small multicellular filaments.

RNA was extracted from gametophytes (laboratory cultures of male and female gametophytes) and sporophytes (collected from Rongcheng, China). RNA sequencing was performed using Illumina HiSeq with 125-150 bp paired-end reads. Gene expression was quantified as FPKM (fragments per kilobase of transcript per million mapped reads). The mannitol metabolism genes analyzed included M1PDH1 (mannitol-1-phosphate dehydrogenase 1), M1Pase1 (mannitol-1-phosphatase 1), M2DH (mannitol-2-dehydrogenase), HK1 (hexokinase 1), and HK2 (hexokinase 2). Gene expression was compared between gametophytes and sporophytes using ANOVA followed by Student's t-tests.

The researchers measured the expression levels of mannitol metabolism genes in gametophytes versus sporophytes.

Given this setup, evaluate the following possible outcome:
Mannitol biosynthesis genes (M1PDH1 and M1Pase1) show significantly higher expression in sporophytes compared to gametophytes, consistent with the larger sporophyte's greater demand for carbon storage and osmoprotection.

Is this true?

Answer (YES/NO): YES